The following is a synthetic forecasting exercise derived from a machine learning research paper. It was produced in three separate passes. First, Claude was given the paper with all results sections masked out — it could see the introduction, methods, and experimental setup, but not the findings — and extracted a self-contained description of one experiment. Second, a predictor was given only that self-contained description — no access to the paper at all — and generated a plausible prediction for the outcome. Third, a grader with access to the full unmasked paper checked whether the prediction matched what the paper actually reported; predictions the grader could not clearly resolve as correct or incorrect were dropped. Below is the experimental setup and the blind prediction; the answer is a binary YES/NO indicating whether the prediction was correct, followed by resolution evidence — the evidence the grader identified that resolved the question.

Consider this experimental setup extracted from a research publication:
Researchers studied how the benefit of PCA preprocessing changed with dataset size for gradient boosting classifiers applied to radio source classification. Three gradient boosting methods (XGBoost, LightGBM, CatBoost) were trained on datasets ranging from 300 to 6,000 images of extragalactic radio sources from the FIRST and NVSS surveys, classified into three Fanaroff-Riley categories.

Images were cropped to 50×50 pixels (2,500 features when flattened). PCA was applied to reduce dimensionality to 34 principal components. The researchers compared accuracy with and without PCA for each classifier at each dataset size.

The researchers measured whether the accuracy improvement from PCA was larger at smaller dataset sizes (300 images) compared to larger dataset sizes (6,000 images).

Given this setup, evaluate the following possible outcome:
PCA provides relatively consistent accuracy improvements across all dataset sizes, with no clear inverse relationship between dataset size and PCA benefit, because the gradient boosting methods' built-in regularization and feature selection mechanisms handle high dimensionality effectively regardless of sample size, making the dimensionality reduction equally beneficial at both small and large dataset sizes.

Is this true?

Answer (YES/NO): NO